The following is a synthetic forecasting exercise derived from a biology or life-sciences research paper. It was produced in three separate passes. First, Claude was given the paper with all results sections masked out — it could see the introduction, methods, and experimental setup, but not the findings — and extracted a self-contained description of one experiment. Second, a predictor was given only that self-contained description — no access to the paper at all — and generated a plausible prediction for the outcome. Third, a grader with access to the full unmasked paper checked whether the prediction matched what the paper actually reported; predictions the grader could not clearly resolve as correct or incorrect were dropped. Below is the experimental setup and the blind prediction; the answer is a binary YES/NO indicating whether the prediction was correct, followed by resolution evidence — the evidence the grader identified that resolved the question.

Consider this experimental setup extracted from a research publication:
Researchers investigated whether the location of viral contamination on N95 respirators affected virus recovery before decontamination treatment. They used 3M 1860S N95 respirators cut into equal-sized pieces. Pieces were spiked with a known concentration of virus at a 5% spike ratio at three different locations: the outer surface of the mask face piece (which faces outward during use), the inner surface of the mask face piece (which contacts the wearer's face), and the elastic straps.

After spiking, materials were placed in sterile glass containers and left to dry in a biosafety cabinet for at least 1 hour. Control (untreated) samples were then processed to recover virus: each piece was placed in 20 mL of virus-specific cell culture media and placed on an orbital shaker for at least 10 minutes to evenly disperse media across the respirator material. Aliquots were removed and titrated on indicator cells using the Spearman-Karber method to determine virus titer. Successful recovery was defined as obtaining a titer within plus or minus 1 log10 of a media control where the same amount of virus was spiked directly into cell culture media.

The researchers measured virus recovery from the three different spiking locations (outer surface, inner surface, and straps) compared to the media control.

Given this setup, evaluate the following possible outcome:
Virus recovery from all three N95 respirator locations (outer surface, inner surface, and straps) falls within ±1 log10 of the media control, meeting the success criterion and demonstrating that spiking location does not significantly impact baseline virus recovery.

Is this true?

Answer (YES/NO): NO